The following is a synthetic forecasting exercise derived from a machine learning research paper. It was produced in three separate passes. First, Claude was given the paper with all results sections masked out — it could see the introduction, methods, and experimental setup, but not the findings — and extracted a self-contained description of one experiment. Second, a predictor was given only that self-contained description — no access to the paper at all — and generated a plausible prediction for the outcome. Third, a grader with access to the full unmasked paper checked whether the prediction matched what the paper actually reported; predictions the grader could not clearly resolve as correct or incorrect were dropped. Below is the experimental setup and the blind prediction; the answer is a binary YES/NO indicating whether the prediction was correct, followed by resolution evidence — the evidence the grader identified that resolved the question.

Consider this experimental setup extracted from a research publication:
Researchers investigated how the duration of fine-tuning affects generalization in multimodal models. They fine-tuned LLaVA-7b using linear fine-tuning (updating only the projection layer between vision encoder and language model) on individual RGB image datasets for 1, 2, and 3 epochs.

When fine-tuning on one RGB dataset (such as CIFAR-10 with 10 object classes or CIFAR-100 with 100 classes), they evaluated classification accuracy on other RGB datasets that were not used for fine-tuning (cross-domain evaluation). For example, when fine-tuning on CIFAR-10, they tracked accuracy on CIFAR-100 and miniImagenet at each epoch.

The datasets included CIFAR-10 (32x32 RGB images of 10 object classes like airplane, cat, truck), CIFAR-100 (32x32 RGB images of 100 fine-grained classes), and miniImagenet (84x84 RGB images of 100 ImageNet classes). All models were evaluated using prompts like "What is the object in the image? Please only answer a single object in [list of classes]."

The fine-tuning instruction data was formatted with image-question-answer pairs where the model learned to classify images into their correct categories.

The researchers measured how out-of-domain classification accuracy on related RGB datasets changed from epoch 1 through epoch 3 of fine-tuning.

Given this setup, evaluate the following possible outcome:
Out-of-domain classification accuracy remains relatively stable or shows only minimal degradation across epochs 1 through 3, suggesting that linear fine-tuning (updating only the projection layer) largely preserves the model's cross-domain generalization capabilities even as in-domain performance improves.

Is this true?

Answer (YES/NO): NO